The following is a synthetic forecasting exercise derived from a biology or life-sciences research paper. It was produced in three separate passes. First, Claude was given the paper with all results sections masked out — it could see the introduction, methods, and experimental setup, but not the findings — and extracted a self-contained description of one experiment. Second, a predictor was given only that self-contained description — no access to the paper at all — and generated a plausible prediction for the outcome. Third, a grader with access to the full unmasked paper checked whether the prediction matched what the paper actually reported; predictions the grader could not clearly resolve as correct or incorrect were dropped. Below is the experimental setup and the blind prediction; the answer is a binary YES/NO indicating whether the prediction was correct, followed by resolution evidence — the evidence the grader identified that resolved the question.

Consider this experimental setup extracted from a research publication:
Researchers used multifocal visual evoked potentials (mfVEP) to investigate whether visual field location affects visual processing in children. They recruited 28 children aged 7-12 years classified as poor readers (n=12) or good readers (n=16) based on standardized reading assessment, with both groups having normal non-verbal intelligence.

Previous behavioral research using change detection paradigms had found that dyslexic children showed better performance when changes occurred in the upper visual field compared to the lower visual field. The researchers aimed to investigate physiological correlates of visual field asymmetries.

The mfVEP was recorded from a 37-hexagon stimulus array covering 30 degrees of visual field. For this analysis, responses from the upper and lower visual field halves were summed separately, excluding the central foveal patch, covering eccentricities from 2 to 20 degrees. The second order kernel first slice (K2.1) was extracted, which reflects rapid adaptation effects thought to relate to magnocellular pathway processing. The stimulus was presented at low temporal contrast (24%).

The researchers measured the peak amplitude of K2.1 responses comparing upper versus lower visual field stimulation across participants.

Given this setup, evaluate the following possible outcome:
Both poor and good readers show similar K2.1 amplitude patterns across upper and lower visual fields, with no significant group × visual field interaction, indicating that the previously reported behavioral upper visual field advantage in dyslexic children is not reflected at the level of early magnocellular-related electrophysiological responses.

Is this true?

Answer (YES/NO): YES